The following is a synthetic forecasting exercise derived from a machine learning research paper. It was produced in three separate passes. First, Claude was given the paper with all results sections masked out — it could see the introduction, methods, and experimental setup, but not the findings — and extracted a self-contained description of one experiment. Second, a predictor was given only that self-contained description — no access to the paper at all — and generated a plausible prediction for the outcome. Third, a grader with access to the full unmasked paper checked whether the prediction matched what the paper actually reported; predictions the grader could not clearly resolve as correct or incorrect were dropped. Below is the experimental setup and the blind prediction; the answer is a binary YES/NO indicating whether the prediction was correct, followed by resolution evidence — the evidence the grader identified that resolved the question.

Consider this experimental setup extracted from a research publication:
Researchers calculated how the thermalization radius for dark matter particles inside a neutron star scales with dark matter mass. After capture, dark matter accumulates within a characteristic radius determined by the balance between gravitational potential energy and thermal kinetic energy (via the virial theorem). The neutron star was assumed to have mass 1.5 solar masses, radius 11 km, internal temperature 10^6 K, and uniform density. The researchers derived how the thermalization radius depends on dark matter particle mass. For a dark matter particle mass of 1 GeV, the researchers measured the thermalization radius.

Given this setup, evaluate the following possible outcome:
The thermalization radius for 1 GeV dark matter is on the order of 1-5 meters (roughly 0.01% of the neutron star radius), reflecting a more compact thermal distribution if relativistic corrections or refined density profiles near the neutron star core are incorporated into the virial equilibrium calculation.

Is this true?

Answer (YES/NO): NO